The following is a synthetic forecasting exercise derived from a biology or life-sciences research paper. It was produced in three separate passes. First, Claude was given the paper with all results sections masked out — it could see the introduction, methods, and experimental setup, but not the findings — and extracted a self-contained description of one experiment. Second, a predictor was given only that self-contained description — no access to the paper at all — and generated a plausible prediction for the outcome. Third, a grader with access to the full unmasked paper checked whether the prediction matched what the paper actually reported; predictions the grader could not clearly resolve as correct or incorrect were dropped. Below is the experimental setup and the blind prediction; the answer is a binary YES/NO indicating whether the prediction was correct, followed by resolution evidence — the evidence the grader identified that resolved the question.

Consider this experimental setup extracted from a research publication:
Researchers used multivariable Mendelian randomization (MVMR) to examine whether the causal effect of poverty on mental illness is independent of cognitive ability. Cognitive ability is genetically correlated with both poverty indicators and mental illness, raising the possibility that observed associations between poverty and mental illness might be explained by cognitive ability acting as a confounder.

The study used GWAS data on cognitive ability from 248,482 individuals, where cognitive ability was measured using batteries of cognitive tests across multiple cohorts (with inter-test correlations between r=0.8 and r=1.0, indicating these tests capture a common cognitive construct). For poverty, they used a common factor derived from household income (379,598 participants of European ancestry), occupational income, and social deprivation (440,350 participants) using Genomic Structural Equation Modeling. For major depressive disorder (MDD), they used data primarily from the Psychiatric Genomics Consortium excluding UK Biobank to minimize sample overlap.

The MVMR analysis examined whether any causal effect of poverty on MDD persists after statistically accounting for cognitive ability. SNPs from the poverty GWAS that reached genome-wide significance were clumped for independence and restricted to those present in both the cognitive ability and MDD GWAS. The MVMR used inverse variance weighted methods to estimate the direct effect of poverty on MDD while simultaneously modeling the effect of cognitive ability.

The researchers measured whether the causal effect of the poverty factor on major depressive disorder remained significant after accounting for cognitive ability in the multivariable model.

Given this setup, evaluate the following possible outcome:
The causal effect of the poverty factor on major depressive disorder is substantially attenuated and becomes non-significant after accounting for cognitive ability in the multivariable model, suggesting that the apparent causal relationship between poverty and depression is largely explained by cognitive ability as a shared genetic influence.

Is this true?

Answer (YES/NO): NO